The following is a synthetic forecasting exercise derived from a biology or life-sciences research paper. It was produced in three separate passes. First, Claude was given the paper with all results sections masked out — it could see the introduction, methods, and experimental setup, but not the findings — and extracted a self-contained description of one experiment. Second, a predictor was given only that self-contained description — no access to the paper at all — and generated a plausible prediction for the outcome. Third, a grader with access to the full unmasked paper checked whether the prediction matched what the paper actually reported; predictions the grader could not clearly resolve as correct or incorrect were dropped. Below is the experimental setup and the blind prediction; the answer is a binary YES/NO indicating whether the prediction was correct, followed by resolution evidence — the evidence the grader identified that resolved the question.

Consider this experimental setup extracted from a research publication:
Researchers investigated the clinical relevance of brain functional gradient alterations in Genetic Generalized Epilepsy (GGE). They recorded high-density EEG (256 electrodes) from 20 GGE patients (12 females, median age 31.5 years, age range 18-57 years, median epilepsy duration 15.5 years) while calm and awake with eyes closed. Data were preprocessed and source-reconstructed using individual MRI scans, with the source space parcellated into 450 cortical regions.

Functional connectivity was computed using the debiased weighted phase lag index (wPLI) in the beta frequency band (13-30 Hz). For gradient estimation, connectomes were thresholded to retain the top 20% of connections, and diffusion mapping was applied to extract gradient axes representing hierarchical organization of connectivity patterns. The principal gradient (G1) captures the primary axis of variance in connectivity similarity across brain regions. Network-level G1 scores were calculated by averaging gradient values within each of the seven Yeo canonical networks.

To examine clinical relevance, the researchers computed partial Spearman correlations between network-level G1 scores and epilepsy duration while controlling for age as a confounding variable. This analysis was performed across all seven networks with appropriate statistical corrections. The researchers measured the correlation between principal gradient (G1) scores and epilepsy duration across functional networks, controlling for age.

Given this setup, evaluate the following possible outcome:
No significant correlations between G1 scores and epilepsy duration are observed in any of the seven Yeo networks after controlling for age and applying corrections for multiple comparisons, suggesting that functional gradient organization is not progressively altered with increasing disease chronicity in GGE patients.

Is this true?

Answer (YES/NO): YES